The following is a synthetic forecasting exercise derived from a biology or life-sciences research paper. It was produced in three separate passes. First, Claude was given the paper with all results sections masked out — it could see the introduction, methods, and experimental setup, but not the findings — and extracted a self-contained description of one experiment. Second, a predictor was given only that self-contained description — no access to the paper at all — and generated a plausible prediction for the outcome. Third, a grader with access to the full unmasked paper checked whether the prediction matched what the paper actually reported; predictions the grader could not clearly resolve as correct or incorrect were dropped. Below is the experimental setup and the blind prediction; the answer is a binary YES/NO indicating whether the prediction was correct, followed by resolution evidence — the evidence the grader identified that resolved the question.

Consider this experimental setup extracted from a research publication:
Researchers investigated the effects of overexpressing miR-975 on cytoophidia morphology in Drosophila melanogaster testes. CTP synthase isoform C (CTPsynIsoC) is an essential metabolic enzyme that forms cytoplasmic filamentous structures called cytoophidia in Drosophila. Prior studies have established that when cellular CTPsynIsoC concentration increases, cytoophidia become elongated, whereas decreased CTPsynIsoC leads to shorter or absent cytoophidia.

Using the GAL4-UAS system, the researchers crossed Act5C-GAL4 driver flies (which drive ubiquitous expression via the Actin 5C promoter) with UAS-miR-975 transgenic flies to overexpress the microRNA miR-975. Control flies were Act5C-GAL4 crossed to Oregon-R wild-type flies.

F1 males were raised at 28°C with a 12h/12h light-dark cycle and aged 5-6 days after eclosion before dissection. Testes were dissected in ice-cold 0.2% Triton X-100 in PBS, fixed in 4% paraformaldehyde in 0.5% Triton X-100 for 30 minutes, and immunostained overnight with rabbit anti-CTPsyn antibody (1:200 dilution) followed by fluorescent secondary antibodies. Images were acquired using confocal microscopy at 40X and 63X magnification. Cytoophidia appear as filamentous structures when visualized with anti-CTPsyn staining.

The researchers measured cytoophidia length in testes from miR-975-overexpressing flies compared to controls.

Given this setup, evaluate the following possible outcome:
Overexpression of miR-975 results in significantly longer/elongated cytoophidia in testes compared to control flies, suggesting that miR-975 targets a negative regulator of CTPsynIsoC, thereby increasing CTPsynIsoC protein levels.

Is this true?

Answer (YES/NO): NO